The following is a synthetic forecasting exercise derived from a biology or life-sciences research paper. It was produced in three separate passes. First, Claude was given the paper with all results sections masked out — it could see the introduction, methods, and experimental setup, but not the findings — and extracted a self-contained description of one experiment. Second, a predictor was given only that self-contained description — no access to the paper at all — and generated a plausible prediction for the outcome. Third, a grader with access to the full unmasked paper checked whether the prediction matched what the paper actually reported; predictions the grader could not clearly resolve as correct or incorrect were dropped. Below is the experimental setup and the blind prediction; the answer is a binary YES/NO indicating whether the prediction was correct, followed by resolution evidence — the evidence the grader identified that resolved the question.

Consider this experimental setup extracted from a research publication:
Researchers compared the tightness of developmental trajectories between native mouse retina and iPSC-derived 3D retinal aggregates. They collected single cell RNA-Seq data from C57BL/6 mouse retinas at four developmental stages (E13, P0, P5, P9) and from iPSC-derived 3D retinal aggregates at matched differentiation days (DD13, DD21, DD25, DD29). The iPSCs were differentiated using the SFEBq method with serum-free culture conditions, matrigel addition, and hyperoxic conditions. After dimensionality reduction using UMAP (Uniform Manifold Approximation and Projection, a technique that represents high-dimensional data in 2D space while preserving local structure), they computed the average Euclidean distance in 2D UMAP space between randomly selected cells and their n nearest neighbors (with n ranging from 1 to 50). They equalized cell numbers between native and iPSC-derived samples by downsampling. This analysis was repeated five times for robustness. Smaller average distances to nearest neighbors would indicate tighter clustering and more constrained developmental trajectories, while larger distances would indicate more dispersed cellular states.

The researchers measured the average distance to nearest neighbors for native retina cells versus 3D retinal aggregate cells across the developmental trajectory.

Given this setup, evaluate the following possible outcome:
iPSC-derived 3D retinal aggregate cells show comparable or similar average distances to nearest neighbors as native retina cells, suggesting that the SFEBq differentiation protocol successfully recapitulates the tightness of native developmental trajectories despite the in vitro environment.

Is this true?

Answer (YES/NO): NO